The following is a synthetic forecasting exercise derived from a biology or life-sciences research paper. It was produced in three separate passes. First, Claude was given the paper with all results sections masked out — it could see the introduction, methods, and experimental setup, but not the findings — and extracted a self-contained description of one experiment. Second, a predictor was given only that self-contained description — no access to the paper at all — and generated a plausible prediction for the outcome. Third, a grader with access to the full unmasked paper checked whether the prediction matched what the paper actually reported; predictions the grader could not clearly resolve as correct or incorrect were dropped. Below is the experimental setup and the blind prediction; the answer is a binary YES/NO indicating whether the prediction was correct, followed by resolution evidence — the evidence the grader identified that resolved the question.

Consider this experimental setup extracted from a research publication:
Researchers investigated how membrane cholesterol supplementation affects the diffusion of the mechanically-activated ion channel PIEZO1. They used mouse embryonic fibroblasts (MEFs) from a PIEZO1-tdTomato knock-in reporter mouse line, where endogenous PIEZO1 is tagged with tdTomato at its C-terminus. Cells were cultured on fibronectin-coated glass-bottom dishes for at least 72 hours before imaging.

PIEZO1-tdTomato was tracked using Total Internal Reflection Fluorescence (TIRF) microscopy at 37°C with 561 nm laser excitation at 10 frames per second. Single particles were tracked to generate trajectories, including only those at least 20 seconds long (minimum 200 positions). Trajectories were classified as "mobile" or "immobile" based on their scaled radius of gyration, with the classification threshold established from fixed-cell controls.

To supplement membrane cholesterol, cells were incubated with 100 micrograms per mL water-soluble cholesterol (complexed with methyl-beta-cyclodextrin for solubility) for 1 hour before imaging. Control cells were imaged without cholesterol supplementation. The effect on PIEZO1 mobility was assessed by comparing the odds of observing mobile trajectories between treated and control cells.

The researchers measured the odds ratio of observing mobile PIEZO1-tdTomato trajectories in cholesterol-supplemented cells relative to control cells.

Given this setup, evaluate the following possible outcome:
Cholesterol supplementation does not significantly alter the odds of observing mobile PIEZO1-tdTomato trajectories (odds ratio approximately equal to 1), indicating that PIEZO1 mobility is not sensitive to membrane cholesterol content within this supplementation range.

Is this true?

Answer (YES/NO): NO